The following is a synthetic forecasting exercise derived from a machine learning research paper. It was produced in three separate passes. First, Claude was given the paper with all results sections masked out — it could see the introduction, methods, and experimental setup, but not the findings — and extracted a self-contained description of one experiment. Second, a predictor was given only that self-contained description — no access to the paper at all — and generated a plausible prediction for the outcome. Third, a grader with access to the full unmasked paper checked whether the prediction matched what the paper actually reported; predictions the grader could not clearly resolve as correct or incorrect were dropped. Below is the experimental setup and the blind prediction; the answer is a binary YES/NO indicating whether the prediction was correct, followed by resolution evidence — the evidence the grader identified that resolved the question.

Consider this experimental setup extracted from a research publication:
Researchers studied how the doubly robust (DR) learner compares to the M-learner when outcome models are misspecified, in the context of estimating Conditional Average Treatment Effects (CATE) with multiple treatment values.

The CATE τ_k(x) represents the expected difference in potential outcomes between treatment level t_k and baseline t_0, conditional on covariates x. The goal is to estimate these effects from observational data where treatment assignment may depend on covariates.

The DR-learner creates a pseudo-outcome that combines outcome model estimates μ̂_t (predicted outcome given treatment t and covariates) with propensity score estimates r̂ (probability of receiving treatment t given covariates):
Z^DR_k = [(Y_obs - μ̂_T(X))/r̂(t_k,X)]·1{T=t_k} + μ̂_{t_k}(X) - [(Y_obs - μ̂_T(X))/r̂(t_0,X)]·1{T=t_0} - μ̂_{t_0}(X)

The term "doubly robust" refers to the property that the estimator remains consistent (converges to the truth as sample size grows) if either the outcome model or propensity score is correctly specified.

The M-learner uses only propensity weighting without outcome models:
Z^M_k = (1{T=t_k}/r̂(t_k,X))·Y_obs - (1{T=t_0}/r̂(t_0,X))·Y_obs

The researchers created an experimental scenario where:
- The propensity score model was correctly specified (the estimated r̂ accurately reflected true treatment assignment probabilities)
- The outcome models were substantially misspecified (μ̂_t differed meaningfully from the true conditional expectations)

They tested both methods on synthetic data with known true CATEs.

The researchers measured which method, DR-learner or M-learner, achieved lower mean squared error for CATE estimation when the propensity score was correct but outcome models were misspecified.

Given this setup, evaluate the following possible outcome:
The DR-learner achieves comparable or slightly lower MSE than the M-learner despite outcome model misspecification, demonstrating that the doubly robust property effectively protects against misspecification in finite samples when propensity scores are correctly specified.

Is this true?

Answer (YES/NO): NO